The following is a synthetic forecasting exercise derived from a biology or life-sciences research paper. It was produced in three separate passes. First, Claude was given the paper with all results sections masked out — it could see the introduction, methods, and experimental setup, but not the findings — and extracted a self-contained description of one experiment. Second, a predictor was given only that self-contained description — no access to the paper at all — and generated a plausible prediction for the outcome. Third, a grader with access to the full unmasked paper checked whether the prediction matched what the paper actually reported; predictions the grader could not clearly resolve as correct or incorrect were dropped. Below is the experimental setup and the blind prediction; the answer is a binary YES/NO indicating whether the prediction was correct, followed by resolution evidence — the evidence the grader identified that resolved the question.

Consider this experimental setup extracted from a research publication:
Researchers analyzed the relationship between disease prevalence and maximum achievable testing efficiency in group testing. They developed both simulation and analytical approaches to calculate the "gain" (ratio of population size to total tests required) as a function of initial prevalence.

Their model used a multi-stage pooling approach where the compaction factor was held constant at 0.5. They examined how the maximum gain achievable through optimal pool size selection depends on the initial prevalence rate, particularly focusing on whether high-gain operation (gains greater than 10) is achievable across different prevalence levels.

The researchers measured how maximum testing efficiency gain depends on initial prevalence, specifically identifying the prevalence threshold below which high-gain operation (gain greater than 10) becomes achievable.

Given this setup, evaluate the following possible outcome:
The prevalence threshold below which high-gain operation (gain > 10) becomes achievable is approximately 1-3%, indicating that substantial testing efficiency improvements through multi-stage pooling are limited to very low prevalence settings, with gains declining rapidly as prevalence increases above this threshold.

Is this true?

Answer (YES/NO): NO